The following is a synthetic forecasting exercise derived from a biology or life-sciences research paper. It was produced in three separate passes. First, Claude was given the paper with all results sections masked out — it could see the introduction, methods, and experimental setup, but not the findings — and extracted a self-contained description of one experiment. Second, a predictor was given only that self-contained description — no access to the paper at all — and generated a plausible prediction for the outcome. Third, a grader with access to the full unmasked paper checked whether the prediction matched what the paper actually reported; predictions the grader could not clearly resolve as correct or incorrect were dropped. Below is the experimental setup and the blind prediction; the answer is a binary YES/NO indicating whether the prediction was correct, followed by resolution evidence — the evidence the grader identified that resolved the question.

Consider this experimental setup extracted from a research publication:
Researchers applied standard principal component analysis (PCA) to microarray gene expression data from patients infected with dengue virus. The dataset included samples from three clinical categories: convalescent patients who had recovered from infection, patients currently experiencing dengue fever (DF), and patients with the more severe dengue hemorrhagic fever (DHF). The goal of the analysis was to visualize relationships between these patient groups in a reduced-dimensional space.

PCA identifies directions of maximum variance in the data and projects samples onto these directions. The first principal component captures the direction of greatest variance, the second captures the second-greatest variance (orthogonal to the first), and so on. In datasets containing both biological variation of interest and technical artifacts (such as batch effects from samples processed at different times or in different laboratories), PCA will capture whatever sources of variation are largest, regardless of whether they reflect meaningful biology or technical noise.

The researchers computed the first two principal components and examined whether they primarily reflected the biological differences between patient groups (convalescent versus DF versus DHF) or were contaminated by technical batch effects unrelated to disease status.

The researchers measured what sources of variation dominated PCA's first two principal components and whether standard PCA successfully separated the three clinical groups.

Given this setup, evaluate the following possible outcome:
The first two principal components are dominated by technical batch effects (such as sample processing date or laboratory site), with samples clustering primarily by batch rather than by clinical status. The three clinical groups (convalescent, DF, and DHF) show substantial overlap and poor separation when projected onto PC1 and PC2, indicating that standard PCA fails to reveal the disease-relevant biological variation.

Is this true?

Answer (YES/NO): NO